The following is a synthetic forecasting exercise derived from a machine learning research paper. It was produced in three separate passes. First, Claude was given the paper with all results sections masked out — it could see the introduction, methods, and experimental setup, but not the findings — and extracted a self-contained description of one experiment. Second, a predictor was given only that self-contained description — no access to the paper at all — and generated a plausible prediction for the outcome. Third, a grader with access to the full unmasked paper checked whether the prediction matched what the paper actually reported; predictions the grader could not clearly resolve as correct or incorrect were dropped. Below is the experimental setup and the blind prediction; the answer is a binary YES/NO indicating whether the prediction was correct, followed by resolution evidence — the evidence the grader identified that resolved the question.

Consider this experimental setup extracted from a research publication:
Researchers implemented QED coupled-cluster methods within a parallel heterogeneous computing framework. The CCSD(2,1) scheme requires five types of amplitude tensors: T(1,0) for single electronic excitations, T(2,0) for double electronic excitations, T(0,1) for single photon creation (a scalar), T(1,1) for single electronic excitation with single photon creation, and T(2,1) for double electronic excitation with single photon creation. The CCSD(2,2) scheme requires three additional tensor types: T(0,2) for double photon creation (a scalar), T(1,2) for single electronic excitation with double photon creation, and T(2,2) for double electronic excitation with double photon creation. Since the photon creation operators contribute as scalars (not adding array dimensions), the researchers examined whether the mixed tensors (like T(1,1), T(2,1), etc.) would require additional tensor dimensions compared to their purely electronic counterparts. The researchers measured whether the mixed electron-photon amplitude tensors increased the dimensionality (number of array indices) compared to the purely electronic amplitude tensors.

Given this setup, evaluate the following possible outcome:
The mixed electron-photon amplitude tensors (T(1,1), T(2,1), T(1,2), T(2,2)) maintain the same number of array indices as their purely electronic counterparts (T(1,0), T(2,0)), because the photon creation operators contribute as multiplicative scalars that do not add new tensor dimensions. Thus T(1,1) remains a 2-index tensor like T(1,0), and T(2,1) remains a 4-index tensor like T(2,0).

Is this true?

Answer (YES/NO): YES